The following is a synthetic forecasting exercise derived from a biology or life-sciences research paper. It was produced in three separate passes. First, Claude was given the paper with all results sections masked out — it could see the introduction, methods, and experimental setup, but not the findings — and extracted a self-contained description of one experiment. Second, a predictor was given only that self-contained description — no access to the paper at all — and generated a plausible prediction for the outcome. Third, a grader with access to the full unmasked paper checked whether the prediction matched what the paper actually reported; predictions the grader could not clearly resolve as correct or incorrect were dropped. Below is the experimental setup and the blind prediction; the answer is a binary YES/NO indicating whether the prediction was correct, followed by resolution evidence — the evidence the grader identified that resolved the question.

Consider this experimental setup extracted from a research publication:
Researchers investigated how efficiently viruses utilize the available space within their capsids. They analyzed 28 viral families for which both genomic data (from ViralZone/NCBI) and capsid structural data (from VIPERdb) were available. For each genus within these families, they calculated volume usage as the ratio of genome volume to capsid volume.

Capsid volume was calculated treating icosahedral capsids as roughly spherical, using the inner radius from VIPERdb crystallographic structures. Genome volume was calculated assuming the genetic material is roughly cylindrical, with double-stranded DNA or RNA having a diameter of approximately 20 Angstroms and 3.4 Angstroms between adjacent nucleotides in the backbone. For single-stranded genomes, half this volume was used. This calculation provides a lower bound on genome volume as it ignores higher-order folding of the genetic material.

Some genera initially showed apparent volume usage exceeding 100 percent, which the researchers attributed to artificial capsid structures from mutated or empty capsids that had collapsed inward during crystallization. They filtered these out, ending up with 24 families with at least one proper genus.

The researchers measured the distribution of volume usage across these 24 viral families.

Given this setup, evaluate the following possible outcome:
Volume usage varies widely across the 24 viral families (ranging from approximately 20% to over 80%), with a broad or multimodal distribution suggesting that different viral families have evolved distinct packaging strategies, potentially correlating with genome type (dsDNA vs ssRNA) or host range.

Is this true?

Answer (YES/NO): NO